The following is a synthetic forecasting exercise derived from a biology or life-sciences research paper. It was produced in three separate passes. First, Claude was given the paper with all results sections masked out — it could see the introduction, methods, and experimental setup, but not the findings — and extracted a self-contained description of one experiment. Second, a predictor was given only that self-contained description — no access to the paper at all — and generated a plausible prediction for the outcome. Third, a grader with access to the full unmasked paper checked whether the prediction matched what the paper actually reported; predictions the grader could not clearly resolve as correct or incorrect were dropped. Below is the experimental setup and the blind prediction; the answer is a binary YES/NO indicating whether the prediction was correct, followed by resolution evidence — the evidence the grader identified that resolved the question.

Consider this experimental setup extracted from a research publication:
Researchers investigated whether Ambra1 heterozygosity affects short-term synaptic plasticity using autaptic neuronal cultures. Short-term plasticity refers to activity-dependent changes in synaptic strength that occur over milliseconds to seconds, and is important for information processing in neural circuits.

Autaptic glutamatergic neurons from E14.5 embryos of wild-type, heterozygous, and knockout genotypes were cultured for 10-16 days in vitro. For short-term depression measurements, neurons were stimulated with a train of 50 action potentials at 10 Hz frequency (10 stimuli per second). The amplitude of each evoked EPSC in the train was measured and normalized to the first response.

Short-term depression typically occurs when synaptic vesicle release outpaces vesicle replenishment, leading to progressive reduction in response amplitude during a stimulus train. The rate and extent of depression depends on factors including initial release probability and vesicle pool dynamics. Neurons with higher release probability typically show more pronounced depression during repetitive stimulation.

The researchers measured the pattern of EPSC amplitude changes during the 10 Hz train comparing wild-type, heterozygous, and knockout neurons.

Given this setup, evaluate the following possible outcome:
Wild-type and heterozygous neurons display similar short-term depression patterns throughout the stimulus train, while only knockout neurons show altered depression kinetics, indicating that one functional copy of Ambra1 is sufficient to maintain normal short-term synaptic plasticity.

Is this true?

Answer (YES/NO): NO